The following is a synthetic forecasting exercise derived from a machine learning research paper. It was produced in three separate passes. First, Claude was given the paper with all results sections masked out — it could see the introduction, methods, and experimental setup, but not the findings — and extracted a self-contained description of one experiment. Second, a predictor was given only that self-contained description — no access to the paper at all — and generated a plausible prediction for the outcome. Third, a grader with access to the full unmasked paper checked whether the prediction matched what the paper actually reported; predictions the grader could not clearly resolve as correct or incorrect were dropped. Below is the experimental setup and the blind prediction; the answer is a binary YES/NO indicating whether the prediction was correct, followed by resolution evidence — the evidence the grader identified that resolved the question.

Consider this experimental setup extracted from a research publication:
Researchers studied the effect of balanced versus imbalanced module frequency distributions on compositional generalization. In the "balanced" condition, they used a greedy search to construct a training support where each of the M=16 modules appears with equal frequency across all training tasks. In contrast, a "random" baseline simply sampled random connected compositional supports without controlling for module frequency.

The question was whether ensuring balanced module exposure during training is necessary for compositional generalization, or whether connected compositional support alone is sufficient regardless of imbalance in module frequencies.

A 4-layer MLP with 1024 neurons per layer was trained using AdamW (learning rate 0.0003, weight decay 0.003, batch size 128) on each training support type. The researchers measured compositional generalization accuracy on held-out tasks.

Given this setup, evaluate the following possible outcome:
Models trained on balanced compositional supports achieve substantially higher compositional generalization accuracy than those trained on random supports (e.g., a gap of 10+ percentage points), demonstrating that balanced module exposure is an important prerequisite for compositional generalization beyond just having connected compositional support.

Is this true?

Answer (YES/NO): NO